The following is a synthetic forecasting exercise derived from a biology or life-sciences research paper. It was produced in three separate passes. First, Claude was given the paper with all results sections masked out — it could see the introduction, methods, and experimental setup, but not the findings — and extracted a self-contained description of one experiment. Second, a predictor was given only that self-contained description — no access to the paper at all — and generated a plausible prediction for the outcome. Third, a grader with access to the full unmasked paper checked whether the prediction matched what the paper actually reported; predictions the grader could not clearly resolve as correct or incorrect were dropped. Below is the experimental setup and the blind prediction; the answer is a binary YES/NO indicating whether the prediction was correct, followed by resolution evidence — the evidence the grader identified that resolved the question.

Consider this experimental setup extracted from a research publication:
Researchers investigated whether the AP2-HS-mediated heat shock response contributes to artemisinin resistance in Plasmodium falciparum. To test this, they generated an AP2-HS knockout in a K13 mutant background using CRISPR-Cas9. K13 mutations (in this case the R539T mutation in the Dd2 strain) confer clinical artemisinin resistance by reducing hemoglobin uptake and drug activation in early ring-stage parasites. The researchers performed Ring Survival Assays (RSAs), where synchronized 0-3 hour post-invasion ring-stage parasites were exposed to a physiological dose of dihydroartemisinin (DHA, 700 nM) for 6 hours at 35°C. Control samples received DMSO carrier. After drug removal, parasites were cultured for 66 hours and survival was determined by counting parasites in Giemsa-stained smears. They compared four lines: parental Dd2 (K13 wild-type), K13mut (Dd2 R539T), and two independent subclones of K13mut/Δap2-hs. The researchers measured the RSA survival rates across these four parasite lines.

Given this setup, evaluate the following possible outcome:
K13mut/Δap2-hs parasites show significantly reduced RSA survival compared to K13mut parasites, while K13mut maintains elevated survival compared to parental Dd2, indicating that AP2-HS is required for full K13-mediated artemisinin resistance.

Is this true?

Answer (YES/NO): NO